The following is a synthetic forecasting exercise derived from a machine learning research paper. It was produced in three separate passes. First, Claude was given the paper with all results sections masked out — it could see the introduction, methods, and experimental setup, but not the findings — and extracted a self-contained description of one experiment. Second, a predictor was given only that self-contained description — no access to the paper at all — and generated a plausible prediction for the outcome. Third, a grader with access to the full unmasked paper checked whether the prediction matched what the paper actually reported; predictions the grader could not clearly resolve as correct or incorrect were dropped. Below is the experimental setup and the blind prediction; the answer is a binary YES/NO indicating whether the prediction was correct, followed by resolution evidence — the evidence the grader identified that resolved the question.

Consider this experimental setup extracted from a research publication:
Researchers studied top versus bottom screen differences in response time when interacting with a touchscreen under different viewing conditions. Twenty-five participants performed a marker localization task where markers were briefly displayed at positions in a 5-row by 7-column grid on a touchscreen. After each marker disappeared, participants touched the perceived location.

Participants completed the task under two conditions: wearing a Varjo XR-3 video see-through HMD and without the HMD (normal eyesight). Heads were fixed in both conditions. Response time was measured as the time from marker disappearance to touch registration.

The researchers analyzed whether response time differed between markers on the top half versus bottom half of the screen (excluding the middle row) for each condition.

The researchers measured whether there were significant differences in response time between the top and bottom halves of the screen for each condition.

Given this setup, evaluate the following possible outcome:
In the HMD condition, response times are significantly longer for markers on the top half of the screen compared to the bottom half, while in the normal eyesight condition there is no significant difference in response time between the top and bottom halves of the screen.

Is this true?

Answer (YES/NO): NO